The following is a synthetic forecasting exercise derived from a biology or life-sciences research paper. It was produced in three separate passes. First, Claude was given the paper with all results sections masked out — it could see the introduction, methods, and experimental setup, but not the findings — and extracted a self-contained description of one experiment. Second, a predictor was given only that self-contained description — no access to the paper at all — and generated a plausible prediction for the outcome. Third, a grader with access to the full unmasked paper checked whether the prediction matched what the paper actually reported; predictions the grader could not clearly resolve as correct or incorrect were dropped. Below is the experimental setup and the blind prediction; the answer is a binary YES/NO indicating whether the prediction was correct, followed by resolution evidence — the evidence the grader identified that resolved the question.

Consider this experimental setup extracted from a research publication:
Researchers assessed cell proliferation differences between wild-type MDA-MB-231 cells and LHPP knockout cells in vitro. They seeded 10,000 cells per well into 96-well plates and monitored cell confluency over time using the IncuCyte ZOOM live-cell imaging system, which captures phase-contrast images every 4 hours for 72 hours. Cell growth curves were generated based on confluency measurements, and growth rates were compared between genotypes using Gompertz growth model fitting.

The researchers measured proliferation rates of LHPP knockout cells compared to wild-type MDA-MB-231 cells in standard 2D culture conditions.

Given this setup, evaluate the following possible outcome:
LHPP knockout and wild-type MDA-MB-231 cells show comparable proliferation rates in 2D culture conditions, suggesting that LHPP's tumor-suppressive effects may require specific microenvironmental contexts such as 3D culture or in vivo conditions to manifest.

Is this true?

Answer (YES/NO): NO